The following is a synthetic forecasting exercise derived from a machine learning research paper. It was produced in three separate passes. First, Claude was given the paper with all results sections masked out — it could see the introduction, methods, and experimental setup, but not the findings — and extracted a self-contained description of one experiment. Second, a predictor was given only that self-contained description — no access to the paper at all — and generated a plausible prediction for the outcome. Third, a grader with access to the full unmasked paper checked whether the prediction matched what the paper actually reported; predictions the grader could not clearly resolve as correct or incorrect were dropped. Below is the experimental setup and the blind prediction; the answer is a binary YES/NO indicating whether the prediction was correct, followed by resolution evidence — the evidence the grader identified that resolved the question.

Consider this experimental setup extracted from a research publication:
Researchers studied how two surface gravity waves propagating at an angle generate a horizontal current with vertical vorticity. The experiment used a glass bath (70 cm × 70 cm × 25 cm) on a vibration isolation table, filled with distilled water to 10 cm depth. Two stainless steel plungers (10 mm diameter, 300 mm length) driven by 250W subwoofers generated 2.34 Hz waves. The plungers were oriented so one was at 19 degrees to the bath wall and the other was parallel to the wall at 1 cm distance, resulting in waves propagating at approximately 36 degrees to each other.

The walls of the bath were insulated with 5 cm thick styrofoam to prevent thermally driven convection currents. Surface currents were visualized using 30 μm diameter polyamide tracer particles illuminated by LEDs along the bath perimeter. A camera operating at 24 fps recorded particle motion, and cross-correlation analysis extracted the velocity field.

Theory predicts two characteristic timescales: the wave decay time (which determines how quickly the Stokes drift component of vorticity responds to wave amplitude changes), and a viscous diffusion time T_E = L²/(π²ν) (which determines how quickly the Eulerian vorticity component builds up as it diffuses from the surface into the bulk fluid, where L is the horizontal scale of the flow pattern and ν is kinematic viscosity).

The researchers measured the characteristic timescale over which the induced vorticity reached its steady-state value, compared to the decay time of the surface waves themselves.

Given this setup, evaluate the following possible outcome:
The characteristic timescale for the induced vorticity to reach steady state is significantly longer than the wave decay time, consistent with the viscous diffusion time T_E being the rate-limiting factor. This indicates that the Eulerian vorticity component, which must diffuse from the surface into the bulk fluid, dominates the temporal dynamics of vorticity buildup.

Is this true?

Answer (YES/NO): YES